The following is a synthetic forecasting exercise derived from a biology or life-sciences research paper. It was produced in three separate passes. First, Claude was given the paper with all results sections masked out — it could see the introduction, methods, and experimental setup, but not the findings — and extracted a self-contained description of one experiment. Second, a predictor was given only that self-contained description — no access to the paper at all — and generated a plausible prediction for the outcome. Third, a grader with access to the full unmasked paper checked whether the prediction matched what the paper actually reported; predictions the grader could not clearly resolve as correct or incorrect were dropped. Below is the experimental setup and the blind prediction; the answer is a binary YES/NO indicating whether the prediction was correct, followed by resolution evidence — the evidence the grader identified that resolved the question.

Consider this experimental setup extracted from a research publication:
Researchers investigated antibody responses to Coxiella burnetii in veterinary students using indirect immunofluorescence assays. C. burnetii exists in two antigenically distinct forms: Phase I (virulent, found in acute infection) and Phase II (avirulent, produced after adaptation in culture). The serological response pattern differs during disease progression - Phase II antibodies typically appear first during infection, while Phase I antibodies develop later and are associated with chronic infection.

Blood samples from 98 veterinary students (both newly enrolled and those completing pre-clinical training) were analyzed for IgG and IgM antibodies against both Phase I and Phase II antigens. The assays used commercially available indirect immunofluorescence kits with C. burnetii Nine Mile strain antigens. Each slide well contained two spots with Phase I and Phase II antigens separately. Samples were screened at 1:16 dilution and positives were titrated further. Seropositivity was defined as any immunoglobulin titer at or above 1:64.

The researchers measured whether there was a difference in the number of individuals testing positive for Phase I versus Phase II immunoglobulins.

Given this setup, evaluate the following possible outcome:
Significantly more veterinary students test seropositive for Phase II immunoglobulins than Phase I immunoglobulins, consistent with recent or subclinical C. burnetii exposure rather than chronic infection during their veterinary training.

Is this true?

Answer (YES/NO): YES